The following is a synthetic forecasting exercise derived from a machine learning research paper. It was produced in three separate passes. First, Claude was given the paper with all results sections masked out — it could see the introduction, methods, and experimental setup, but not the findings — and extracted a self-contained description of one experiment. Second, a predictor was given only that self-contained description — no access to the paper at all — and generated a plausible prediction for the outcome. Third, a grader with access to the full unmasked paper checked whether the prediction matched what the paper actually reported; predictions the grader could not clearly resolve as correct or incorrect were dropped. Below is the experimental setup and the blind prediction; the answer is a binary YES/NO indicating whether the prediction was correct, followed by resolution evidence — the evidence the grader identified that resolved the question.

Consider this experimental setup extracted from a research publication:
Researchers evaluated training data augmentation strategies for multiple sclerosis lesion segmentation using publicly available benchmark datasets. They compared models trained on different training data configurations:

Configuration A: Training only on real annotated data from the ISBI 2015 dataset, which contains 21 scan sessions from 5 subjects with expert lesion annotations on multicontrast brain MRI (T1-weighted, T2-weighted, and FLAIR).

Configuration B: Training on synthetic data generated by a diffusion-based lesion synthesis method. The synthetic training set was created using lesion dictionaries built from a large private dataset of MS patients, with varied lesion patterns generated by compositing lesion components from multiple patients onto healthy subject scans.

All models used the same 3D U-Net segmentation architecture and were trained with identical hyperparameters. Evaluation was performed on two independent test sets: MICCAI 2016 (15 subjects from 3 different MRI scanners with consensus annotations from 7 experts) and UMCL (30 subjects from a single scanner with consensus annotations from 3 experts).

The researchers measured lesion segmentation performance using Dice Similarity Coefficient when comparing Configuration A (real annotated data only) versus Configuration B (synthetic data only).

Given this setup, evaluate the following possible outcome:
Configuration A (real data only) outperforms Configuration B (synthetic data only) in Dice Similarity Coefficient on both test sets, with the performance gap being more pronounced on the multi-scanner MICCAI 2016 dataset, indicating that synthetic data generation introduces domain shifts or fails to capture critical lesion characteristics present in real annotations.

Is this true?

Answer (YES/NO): NO